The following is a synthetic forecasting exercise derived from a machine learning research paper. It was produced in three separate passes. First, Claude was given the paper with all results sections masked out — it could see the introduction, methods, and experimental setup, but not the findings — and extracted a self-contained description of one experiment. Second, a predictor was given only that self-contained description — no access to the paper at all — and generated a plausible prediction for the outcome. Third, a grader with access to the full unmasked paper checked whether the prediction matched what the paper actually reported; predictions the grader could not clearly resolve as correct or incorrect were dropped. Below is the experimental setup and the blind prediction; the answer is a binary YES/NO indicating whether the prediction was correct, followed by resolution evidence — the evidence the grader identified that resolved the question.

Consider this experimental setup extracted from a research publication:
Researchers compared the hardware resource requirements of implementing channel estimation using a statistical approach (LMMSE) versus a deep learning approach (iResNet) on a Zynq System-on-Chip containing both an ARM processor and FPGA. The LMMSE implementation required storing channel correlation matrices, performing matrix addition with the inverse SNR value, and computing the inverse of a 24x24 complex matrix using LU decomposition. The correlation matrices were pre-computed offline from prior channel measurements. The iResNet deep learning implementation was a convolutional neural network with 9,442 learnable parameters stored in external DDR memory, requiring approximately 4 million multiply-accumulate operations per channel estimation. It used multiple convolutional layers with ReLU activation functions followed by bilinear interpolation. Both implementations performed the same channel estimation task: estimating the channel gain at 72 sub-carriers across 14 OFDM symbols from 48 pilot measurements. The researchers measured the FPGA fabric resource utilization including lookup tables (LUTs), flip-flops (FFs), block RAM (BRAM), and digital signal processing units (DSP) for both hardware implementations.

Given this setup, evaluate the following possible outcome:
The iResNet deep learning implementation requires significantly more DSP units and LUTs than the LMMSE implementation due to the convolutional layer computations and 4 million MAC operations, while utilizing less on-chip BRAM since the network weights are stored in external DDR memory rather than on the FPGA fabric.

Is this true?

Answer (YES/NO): NO